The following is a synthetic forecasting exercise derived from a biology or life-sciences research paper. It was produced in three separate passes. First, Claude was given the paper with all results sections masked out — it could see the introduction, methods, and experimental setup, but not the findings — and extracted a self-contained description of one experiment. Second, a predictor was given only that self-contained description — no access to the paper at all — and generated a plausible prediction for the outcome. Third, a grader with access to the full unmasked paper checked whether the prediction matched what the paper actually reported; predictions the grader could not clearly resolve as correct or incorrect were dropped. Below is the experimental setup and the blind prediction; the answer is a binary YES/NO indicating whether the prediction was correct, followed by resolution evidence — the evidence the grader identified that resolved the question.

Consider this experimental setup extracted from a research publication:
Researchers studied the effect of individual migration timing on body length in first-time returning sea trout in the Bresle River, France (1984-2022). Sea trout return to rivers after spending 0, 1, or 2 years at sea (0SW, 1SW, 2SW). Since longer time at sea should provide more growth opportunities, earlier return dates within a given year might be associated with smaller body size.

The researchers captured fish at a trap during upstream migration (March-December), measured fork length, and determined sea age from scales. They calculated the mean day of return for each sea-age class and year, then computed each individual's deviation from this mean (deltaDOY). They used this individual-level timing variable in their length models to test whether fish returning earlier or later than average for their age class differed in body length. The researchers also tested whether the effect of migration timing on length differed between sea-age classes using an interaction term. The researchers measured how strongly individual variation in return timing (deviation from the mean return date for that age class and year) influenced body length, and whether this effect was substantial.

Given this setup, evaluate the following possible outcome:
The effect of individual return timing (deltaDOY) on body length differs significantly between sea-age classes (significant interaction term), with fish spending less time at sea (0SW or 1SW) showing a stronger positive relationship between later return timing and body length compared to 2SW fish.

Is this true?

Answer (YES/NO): YES